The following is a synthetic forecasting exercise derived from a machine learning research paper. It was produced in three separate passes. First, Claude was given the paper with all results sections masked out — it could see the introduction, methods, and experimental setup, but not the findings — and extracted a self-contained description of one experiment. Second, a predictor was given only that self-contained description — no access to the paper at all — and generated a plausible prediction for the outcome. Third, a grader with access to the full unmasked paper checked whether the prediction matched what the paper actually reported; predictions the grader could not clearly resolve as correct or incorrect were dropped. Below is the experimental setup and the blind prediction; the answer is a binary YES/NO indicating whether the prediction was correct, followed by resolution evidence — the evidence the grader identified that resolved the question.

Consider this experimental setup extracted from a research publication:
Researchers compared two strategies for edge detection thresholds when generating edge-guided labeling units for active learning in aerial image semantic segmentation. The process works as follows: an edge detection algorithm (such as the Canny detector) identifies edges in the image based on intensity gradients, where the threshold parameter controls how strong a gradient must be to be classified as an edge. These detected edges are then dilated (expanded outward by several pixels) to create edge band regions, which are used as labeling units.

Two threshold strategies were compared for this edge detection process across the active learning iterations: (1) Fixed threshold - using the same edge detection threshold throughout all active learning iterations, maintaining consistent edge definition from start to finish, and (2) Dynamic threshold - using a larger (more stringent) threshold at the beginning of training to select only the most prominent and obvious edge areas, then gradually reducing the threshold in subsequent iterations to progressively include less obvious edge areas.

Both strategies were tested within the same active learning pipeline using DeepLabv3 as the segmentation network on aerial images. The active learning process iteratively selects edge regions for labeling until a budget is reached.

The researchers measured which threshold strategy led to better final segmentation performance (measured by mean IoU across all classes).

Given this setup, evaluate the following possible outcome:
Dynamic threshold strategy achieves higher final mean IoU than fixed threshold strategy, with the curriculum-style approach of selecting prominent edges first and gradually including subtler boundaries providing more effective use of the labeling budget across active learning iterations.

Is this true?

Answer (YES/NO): YES